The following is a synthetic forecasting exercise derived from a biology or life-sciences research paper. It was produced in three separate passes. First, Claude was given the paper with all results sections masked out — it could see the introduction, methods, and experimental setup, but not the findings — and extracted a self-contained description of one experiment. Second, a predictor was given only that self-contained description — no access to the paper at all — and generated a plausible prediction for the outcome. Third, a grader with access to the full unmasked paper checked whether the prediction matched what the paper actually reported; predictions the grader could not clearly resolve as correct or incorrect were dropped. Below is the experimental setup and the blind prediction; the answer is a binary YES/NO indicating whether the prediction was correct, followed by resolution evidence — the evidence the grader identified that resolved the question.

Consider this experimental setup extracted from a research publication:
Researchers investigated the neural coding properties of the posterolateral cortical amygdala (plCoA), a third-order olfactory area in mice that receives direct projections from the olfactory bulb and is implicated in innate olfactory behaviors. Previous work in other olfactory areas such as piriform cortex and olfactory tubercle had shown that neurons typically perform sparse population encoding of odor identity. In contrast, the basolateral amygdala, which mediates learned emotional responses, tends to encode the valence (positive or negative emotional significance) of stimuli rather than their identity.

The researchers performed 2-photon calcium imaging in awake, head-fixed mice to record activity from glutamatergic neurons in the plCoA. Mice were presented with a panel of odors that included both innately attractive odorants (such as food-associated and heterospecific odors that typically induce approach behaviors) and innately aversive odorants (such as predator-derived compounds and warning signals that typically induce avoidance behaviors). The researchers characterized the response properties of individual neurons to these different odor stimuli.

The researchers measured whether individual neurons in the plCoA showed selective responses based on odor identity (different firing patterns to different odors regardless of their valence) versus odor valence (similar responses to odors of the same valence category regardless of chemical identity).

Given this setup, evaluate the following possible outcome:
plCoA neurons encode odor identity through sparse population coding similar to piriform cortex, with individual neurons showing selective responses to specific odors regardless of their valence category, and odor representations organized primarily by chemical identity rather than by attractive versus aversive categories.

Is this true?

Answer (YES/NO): YES